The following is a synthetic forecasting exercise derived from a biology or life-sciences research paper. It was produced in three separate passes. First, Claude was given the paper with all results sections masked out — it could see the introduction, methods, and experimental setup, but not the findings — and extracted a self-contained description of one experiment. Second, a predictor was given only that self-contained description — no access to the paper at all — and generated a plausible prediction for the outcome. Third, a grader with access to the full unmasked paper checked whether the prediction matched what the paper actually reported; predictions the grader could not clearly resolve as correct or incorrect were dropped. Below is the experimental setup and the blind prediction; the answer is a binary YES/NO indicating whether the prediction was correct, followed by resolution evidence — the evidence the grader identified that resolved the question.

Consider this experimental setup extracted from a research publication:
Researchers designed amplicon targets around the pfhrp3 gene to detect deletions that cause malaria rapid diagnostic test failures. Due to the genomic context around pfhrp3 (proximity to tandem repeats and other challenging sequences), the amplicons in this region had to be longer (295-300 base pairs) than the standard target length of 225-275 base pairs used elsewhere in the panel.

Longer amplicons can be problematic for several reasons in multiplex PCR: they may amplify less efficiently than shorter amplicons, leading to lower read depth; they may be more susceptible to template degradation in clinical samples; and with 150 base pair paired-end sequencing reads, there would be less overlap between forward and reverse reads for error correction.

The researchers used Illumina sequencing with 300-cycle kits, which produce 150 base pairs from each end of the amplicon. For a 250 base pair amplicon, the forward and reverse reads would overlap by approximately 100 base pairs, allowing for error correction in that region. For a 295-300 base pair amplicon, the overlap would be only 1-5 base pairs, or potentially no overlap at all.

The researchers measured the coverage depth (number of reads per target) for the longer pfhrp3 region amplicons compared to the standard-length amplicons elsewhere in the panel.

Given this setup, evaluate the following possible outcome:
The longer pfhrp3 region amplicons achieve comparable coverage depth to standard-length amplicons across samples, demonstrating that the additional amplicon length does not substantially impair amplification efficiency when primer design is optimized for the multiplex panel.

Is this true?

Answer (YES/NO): NO